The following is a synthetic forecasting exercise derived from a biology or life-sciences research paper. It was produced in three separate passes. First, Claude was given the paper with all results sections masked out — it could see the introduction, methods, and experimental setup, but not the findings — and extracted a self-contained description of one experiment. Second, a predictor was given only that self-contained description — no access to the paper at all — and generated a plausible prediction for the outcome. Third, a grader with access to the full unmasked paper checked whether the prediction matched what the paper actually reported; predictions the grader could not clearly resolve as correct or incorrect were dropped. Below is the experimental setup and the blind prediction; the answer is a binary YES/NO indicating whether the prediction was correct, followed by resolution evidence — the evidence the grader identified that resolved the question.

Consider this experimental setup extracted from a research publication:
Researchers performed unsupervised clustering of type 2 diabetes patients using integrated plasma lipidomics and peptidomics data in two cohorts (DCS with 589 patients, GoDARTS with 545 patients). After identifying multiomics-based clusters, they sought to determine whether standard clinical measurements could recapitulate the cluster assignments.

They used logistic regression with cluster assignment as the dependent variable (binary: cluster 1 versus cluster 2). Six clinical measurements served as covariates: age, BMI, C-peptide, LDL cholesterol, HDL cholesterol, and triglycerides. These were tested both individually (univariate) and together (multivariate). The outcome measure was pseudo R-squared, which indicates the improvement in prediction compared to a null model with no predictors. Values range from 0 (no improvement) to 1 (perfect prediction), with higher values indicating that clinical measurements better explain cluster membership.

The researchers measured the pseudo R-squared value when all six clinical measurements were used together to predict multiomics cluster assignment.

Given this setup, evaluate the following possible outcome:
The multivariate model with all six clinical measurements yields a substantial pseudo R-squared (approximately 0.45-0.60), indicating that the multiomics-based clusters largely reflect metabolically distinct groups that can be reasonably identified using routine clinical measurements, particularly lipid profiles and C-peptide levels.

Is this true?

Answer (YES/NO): NO